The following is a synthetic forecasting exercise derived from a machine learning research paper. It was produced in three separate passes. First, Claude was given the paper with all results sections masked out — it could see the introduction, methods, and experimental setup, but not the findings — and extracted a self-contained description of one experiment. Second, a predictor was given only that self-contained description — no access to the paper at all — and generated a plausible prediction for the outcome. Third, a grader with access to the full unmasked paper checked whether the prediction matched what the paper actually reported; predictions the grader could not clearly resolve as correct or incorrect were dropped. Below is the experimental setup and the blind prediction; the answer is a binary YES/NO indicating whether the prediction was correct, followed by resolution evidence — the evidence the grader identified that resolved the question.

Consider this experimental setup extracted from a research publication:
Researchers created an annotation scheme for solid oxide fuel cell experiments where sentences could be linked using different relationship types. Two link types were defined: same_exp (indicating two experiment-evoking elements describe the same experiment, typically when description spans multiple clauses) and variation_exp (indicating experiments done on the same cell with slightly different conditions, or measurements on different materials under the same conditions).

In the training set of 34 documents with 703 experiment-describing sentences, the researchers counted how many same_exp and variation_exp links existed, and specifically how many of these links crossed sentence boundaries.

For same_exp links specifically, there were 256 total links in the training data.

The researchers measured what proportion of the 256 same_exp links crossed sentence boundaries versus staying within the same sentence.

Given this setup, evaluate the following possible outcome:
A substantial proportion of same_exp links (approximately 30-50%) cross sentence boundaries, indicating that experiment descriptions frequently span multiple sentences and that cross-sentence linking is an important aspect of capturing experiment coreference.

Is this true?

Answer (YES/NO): NO